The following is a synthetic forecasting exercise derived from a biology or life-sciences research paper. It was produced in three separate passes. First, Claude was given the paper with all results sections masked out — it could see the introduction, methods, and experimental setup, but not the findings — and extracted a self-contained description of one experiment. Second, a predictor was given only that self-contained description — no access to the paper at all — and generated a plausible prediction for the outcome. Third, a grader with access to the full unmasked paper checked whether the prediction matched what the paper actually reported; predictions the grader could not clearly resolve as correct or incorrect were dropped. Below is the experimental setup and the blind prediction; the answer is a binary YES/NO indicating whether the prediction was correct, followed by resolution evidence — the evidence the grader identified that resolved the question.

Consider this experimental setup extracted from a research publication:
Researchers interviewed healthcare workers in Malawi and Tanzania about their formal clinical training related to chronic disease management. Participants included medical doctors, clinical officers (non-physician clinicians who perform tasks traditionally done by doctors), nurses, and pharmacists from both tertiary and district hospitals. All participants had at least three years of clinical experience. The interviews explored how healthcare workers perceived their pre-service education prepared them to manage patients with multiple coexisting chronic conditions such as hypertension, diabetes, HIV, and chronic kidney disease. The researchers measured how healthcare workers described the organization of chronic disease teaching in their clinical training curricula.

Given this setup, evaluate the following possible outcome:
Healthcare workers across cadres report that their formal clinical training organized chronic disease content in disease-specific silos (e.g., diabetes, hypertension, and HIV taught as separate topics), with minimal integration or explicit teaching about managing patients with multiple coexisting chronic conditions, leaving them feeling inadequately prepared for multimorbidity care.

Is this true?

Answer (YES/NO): YES